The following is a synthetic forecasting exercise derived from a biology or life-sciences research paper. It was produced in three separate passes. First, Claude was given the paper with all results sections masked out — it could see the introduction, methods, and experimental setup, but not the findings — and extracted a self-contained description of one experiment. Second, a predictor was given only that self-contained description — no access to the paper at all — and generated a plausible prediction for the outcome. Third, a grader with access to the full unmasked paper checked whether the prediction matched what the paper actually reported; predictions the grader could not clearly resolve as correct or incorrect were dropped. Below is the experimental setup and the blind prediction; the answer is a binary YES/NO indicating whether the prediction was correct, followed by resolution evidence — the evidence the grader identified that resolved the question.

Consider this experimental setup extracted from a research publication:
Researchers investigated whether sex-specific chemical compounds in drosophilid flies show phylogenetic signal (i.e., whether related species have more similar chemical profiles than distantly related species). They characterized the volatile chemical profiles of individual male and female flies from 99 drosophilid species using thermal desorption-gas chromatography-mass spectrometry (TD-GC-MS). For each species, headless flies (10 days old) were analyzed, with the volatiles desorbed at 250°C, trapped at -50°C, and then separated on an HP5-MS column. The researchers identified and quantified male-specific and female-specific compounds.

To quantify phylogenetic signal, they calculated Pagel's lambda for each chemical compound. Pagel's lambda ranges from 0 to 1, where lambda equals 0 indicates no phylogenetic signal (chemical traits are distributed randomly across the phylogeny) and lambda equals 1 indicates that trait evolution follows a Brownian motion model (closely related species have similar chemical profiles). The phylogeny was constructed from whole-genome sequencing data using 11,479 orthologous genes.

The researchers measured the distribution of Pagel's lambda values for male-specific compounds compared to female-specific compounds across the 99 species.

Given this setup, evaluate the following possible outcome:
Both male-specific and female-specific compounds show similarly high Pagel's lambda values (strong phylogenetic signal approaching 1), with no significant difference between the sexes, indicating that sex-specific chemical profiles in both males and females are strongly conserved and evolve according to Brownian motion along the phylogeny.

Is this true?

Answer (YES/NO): NO